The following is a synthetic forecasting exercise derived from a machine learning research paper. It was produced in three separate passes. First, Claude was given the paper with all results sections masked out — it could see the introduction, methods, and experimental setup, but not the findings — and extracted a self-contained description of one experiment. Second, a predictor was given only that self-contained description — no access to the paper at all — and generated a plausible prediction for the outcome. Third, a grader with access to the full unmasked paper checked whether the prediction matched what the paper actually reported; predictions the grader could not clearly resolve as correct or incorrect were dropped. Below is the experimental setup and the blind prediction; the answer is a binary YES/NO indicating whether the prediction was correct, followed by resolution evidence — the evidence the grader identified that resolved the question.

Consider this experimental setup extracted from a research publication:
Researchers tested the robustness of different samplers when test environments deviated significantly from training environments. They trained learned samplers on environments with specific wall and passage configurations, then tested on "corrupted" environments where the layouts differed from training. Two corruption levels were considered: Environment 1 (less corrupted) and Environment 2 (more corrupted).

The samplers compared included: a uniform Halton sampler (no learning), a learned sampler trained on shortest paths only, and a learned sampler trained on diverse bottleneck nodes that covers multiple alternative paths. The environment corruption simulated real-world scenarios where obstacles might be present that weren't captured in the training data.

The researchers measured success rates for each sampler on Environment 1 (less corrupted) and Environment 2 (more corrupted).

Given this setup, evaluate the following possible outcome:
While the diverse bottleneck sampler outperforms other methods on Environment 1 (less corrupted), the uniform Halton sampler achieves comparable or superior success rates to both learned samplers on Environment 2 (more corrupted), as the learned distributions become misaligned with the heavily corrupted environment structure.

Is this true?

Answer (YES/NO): YES